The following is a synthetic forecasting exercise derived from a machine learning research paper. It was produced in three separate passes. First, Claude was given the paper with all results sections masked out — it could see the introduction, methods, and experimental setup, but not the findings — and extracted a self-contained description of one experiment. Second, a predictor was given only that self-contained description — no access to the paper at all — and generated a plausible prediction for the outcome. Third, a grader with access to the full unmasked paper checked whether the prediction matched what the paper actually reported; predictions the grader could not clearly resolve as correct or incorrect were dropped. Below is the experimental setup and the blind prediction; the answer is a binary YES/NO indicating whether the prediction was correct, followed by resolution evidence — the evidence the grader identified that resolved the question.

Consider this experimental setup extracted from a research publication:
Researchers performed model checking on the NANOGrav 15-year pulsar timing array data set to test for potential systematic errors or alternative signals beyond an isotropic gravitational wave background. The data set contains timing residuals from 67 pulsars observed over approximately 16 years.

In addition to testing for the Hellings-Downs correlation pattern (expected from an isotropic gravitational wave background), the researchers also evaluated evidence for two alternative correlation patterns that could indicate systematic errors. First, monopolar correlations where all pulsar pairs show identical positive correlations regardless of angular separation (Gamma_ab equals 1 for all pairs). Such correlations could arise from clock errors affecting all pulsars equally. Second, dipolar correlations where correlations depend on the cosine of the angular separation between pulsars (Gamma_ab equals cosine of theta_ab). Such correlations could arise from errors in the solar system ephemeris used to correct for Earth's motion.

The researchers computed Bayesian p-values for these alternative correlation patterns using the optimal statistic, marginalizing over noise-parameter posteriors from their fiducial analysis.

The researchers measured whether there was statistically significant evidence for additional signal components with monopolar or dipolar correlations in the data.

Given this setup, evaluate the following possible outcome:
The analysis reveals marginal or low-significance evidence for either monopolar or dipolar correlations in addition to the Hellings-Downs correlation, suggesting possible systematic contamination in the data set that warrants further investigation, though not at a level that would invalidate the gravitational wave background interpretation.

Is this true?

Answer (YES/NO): NO